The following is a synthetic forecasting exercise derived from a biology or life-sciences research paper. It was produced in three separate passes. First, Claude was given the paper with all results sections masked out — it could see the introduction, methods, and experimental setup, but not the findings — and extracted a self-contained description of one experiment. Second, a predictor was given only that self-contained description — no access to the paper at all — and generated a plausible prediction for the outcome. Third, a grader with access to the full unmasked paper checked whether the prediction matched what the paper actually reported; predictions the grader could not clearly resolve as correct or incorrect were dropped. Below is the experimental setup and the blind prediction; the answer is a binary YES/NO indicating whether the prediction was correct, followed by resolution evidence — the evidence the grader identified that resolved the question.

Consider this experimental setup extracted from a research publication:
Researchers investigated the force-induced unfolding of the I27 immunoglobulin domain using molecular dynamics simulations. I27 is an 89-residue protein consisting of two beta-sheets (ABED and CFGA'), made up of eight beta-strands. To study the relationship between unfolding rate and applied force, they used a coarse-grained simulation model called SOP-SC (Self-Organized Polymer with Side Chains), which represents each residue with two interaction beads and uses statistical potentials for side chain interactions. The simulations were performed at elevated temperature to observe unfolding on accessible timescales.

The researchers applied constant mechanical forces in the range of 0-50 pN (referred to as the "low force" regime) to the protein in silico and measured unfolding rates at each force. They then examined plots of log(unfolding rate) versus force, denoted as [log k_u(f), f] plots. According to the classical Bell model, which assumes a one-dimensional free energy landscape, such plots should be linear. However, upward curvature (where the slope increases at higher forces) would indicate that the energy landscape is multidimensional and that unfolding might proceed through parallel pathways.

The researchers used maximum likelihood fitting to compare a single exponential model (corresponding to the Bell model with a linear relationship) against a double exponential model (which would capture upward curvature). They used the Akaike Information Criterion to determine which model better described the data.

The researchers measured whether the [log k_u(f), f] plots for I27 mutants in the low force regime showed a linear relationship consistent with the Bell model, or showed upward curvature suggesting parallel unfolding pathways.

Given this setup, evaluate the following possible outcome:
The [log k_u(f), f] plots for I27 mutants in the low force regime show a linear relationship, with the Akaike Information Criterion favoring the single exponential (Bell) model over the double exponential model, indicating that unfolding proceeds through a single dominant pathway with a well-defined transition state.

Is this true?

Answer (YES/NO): NO